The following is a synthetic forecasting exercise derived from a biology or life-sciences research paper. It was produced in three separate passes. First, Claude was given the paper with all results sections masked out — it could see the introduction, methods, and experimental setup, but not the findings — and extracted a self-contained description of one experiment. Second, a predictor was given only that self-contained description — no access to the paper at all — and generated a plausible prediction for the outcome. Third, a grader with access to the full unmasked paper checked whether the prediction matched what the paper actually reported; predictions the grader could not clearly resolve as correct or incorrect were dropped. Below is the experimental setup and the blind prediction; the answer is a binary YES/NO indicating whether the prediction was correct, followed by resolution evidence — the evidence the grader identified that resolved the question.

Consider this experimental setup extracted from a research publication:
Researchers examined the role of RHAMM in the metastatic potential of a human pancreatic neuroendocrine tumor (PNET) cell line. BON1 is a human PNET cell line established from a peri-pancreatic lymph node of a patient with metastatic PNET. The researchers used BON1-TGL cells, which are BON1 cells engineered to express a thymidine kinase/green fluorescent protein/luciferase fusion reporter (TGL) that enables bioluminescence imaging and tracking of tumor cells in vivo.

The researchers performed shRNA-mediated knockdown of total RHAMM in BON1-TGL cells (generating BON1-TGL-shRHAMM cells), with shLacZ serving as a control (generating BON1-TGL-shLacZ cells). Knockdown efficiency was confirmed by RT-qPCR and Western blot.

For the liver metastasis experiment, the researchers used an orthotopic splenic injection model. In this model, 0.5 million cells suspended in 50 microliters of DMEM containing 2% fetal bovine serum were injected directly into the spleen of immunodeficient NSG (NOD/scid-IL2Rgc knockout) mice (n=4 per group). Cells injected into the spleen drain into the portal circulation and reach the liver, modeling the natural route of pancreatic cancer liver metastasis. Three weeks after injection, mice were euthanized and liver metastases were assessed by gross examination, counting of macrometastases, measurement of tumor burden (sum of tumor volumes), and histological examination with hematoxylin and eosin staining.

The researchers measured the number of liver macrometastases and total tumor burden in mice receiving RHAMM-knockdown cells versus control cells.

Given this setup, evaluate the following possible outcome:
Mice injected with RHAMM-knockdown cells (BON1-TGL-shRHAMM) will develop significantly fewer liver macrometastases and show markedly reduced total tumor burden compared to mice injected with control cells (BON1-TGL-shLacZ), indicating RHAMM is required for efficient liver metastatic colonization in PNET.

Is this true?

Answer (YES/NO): YES